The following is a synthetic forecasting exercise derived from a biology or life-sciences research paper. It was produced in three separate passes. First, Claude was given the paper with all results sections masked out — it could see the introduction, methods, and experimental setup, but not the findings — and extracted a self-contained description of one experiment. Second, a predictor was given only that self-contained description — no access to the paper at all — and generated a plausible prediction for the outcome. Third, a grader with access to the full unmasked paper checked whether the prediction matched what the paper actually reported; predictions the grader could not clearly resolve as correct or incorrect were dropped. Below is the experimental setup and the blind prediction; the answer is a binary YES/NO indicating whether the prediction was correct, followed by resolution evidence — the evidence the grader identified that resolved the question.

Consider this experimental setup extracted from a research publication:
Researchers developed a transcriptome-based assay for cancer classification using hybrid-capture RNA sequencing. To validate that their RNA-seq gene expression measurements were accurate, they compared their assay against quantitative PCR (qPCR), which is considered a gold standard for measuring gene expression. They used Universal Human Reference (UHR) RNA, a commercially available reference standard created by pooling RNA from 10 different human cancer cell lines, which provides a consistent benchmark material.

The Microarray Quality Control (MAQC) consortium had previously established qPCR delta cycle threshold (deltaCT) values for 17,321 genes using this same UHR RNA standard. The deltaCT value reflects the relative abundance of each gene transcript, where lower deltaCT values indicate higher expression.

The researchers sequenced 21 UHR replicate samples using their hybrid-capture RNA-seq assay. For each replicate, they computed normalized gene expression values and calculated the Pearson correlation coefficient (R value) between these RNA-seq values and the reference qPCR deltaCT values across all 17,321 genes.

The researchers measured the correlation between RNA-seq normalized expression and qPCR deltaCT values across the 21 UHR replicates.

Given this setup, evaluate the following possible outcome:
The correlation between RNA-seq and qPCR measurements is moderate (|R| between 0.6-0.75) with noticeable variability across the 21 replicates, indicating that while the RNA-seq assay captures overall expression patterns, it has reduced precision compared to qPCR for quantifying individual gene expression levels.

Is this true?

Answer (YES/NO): NO